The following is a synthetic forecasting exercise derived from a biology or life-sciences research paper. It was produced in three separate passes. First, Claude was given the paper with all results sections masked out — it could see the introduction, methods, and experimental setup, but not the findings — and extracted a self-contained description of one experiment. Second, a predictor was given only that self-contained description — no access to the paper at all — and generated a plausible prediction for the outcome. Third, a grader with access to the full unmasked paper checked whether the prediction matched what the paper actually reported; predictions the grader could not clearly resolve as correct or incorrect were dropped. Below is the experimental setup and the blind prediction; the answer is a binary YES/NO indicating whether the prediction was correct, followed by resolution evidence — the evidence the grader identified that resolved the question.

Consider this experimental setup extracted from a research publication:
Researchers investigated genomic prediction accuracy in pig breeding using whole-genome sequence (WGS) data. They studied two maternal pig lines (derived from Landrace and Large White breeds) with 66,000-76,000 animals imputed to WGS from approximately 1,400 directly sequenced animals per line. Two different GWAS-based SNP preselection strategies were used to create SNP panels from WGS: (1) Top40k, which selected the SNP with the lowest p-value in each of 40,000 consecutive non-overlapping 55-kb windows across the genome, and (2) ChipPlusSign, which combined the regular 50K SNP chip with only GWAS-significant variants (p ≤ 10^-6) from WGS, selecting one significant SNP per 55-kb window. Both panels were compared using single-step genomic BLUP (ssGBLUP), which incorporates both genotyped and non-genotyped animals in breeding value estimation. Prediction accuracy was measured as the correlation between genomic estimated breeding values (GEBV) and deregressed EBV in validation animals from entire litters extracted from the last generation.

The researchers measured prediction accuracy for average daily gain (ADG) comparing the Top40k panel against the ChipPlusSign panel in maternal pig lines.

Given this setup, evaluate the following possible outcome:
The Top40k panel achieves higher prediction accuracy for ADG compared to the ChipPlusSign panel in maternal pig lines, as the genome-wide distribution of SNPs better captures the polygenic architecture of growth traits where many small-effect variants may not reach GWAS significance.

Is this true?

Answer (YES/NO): YES